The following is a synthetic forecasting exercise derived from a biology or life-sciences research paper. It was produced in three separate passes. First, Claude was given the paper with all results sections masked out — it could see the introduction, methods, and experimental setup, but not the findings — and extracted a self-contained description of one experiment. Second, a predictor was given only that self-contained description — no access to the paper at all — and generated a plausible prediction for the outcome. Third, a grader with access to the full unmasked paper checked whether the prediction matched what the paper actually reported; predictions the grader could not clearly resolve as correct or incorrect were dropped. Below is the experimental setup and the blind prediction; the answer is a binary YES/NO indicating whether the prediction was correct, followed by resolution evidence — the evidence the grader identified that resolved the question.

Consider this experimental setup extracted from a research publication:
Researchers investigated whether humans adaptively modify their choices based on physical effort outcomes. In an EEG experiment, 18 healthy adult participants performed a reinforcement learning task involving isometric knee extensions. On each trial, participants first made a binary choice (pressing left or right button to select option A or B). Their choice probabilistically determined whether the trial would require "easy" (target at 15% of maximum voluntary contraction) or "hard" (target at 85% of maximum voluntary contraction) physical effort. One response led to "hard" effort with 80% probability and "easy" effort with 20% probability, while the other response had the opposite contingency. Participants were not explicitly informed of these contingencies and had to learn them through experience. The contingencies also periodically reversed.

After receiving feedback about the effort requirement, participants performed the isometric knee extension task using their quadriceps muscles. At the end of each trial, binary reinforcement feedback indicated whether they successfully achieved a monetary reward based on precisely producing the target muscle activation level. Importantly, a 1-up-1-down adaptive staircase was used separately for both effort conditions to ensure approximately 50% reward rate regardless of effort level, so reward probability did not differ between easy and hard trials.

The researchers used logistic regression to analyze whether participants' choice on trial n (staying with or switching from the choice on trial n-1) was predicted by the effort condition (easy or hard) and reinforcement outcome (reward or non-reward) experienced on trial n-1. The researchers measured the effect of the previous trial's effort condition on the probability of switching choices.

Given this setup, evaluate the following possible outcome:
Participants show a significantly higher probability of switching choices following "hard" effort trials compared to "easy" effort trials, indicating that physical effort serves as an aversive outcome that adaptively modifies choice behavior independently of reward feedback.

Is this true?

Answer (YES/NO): YES